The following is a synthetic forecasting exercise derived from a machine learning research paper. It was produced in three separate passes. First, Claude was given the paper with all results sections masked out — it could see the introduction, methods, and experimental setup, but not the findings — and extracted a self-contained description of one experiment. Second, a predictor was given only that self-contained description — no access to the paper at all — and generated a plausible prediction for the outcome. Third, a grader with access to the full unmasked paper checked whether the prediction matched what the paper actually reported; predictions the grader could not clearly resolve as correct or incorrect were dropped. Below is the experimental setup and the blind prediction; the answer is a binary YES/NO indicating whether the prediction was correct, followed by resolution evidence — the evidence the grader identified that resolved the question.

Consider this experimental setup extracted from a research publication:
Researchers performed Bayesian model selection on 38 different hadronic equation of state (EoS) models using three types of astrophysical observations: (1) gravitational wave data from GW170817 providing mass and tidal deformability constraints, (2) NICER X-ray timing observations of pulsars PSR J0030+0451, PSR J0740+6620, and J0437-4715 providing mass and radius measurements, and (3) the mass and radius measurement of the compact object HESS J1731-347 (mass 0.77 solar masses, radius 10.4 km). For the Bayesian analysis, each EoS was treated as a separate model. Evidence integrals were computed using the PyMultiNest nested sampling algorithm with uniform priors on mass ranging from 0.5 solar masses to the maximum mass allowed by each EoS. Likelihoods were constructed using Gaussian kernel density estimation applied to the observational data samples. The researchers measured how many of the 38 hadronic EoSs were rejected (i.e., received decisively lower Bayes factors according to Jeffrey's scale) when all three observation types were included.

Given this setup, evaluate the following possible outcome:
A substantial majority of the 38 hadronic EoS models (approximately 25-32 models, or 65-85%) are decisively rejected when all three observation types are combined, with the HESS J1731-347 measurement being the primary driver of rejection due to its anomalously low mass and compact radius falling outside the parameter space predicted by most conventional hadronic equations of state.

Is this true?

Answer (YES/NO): NO